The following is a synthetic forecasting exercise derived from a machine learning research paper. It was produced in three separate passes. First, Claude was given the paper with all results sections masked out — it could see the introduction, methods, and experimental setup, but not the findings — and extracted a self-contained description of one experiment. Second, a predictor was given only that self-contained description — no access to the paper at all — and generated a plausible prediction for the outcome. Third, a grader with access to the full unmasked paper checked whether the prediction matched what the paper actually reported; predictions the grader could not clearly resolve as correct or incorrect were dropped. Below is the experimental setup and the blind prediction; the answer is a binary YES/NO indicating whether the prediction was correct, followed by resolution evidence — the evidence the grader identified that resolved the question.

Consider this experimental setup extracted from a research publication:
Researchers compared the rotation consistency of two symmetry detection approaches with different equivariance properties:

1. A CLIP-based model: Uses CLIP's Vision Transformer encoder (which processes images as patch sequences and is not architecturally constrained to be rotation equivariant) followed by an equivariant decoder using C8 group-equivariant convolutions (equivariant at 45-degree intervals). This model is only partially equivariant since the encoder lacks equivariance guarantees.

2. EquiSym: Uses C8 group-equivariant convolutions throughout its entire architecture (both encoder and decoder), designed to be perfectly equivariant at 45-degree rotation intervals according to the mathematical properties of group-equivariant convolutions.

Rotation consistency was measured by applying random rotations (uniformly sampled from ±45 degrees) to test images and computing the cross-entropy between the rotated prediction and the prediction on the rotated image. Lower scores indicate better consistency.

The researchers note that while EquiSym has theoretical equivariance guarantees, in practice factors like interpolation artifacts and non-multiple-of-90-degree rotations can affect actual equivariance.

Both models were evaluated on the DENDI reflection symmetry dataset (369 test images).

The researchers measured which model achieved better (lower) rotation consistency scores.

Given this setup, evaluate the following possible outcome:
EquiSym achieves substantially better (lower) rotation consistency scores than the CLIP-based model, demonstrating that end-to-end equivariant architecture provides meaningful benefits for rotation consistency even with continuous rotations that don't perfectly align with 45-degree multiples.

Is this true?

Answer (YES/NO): NO